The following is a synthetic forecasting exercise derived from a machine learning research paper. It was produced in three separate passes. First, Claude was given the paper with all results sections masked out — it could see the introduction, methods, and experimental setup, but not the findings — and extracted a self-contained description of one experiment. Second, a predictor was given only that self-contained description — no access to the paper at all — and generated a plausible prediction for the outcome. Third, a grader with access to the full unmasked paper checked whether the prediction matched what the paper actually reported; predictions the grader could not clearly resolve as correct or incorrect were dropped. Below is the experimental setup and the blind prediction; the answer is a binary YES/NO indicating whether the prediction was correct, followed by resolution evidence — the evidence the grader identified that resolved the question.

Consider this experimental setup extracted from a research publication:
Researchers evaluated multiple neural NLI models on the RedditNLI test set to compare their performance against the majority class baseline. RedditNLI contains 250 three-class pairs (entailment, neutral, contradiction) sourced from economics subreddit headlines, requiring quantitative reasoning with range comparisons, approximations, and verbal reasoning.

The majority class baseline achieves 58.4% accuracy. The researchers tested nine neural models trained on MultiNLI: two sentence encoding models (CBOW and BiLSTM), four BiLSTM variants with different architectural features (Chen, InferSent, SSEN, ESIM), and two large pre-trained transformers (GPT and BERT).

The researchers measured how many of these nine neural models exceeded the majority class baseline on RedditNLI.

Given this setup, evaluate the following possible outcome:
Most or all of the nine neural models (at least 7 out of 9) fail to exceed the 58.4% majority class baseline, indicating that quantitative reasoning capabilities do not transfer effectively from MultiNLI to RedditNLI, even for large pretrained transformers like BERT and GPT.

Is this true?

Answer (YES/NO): YES